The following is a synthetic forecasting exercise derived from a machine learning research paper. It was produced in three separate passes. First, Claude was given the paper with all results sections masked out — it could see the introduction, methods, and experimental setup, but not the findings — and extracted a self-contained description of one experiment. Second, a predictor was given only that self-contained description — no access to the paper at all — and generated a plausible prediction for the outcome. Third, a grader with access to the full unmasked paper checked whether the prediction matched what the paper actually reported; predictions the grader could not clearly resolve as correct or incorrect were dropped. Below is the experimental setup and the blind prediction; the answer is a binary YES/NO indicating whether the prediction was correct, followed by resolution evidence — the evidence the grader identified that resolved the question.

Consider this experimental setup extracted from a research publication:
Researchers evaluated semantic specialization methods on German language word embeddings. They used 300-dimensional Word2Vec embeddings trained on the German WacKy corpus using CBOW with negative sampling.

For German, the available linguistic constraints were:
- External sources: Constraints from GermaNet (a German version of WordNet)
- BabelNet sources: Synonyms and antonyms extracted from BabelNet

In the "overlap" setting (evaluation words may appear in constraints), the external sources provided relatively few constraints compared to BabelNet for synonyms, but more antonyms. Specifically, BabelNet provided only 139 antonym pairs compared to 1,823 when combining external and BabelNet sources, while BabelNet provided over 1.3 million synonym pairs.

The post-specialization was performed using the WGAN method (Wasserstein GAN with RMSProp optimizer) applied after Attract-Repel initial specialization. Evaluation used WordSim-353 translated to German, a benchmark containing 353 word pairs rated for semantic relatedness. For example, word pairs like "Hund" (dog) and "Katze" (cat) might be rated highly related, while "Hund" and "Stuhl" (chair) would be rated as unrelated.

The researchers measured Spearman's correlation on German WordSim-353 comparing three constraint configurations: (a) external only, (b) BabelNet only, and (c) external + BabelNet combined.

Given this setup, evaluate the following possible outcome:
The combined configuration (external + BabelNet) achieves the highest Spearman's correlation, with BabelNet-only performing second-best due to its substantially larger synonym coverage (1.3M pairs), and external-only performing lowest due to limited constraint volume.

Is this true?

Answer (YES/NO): YES